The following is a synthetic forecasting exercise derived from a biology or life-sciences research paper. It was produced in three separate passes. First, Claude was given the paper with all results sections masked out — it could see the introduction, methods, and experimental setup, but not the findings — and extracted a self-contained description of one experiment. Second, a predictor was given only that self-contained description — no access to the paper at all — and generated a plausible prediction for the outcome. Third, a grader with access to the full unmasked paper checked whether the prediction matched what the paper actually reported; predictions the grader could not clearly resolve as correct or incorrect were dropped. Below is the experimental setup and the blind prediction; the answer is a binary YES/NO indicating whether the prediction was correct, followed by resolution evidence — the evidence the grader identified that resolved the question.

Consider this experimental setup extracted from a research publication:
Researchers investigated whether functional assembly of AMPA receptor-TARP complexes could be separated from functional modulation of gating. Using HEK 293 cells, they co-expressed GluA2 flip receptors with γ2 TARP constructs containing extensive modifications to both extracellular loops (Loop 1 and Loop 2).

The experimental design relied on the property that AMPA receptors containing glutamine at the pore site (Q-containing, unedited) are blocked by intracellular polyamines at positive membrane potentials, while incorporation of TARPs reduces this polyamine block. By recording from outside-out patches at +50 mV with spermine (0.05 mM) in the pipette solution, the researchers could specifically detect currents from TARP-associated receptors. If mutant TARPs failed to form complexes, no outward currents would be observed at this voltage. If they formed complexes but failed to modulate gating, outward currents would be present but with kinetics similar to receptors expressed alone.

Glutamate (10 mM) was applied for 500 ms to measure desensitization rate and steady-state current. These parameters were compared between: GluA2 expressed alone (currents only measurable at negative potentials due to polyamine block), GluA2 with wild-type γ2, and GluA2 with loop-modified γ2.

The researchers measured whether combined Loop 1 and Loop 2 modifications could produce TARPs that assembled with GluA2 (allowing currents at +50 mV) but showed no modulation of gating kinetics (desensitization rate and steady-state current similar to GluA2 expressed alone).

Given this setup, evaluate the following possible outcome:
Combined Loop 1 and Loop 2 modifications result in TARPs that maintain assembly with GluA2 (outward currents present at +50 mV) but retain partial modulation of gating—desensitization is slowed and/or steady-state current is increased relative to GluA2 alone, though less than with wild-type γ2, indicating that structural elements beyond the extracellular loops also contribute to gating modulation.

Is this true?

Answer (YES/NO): NO